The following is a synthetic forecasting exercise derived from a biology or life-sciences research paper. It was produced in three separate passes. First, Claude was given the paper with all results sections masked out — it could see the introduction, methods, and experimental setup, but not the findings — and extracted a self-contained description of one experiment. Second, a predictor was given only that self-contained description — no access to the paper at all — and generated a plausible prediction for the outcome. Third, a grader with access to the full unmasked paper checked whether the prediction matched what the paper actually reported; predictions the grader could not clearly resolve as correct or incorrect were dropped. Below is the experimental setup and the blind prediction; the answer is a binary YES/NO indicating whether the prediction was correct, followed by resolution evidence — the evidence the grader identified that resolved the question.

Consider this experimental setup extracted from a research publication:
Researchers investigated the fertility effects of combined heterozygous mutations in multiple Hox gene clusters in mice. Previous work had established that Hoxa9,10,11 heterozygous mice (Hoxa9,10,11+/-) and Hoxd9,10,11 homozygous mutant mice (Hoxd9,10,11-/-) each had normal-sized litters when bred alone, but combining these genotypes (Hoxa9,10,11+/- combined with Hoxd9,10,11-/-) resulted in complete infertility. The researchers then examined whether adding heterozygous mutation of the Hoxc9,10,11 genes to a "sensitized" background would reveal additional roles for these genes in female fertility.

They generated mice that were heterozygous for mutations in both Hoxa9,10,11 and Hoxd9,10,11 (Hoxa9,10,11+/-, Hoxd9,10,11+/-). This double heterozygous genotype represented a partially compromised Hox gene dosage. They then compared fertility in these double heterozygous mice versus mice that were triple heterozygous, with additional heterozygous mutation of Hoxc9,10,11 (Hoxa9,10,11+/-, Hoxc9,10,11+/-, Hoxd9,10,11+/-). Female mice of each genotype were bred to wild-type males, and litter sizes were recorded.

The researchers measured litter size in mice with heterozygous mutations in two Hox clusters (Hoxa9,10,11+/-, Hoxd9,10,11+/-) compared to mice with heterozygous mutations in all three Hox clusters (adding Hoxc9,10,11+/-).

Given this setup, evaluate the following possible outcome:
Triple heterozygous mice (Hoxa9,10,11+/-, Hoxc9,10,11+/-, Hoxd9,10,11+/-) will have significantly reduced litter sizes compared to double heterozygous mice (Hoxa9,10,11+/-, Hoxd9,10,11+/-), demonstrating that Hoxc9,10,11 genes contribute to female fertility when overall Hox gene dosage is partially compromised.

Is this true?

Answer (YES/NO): YES